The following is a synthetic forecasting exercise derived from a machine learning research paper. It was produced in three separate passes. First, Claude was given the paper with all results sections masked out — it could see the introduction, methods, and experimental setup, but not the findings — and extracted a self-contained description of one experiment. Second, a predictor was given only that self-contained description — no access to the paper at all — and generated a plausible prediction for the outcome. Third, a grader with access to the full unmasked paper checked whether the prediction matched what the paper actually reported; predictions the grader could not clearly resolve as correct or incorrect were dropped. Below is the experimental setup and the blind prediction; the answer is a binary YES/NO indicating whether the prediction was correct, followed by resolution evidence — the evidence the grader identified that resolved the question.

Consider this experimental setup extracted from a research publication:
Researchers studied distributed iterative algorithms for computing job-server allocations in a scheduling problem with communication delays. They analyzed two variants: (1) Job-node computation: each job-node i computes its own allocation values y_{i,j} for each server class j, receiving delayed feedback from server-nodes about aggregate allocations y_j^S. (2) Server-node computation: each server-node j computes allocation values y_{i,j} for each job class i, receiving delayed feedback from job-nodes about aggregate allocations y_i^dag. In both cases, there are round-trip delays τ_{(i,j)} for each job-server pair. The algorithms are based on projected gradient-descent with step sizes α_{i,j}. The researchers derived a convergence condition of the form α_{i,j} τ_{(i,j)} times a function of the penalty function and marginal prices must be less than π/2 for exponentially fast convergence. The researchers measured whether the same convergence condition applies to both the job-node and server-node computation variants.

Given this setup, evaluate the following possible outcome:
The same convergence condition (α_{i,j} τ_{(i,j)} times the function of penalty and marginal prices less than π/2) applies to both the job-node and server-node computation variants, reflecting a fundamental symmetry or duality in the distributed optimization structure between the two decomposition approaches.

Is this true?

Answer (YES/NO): YES